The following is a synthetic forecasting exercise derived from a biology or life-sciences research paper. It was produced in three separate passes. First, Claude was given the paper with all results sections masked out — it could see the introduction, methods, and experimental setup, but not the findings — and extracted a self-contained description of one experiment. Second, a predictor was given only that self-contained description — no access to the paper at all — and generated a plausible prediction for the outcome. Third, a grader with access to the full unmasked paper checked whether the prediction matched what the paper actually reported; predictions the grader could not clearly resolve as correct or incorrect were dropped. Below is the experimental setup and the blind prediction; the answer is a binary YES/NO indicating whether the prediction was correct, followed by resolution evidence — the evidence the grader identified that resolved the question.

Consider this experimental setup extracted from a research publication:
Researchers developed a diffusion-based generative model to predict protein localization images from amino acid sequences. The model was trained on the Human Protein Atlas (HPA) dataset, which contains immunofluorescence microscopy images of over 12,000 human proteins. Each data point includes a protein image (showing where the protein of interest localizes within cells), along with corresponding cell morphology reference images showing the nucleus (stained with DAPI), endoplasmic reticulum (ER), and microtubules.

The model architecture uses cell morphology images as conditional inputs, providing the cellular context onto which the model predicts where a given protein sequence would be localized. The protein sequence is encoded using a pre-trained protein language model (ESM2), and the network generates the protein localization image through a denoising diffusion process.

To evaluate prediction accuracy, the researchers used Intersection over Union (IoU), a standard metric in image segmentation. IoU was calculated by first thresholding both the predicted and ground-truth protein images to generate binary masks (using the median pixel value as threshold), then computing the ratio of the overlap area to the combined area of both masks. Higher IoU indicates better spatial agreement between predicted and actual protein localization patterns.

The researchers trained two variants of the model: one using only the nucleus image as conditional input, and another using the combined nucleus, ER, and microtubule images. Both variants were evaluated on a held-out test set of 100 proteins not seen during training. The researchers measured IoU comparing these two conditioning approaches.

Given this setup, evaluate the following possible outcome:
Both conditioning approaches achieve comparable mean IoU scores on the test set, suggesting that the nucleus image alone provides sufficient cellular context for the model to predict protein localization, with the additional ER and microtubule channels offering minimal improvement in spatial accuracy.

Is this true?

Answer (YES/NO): NO